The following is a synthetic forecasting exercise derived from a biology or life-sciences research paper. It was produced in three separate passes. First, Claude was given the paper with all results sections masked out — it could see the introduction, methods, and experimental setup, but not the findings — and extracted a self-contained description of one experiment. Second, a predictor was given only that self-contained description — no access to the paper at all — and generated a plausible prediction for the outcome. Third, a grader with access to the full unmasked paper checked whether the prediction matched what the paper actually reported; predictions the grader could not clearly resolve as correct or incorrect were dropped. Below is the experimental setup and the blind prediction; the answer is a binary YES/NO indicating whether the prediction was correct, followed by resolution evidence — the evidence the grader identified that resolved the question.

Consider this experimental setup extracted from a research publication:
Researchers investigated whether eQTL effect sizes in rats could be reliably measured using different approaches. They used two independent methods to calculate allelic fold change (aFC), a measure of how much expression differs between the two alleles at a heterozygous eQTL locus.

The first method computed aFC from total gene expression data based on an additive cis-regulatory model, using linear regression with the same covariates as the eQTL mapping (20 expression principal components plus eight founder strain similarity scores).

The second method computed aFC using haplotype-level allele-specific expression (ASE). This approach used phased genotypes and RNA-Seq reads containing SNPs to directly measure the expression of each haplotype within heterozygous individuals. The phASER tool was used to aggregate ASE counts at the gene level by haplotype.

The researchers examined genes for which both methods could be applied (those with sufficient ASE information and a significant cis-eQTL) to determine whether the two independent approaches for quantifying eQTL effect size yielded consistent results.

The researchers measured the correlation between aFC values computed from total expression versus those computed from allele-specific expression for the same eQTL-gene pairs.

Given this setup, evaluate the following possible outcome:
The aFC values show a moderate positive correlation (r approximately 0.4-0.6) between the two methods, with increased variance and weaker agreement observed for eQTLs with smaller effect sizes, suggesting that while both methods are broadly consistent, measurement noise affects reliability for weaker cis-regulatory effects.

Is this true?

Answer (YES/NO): YES